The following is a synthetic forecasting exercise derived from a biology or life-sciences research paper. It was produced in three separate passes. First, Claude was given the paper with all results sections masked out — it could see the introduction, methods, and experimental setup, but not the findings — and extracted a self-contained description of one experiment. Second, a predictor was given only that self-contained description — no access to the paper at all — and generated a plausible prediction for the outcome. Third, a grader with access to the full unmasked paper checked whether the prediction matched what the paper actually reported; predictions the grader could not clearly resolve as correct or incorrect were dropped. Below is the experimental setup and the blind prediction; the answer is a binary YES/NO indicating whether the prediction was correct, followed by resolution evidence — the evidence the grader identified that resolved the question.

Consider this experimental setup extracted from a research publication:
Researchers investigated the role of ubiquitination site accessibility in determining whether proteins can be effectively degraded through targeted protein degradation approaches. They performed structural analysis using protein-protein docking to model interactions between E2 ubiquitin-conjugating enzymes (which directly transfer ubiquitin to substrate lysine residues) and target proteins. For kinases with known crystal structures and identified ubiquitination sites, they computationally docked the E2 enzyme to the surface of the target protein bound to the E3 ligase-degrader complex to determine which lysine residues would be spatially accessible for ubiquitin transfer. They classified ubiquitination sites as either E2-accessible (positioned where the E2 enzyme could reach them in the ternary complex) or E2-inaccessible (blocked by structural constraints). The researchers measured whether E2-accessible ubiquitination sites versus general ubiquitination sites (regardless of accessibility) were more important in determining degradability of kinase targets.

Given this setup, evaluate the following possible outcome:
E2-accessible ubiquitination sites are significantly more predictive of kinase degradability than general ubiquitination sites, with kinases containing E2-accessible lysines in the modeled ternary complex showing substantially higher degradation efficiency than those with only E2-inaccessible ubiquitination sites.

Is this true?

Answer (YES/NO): YES